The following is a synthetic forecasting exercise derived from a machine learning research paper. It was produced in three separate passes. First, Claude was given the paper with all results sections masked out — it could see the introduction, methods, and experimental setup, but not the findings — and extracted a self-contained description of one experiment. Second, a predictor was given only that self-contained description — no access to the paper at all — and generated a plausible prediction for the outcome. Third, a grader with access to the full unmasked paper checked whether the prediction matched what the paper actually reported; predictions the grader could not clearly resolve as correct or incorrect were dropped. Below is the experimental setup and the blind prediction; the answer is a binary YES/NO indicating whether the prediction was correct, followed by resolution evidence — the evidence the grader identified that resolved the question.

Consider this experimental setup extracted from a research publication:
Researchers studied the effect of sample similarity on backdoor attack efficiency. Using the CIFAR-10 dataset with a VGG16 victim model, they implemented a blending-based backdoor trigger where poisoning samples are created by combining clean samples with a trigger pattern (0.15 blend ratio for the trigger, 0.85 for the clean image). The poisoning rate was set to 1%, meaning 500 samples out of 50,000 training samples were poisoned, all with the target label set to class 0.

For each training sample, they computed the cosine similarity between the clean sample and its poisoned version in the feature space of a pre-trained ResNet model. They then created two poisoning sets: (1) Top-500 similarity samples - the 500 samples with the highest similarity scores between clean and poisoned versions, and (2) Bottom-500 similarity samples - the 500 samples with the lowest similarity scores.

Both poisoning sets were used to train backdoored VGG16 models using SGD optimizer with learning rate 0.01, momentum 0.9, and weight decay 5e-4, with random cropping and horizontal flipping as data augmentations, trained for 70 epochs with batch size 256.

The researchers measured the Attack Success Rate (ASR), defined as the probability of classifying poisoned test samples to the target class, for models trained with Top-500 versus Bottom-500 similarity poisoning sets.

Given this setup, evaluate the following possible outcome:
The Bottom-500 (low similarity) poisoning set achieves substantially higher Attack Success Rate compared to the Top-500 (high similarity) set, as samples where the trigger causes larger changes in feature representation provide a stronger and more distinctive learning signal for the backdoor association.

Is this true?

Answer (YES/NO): NO